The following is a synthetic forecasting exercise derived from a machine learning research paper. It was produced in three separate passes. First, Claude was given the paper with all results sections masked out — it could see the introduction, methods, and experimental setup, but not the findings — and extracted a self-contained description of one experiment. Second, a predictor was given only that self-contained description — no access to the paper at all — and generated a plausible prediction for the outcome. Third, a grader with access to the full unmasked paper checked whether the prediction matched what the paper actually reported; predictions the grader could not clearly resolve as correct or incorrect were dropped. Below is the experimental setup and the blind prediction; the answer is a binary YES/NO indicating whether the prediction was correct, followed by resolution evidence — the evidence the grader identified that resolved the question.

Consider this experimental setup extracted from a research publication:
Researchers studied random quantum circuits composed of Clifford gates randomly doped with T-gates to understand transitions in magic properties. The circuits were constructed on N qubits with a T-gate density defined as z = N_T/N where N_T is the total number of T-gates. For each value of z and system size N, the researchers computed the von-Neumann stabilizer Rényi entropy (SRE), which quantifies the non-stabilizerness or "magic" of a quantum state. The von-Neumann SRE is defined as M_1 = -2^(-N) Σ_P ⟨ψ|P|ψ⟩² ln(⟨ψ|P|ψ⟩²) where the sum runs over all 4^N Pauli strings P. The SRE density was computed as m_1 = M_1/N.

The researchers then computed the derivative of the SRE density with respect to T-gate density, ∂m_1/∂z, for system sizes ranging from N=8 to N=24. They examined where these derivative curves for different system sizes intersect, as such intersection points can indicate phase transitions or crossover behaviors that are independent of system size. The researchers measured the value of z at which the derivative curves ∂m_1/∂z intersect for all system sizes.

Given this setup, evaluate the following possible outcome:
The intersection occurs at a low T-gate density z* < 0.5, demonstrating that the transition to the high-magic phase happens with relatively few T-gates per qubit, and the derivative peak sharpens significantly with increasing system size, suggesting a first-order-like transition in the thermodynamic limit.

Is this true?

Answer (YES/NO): NO